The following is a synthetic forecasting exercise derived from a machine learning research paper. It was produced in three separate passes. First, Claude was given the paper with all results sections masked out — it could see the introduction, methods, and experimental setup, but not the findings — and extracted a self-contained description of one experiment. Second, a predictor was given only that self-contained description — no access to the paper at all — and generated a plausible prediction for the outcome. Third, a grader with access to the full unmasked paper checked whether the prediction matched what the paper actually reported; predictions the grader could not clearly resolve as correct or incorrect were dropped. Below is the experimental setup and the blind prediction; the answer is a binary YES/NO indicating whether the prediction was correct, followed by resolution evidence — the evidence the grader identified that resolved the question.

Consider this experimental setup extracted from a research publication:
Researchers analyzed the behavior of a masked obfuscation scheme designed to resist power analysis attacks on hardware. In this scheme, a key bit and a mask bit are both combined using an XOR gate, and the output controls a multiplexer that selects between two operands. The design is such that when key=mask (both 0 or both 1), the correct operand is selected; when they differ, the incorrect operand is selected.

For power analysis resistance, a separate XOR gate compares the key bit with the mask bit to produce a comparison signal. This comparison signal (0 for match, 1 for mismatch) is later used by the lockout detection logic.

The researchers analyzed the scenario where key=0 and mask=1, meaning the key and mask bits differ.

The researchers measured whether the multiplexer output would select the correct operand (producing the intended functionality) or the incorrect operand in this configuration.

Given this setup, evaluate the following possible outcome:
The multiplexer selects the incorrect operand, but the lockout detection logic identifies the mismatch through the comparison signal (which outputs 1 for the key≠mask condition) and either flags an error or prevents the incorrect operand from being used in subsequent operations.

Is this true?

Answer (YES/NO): YES